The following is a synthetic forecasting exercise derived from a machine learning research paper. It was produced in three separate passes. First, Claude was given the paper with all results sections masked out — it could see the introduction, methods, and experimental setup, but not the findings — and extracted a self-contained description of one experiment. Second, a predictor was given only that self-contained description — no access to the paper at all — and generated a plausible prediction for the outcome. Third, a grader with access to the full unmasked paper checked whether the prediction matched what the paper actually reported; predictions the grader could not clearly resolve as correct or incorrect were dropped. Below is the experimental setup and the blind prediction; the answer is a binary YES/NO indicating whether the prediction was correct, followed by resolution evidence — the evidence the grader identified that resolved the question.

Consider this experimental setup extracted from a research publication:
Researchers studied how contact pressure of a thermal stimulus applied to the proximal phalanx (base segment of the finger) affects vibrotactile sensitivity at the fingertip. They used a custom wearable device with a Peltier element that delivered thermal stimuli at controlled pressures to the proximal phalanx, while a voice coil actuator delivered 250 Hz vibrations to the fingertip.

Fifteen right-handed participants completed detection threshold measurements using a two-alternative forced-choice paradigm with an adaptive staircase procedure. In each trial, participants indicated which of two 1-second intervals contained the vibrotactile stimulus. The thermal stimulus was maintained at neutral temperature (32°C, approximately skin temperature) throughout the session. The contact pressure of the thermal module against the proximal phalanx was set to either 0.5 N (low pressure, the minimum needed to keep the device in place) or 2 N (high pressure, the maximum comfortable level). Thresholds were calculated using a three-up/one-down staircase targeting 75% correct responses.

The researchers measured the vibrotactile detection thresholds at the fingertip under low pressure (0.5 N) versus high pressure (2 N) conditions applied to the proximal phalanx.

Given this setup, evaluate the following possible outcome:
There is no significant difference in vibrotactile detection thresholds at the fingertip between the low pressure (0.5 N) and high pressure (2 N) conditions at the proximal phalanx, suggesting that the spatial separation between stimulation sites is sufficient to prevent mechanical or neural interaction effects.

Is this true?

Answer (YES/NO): YES